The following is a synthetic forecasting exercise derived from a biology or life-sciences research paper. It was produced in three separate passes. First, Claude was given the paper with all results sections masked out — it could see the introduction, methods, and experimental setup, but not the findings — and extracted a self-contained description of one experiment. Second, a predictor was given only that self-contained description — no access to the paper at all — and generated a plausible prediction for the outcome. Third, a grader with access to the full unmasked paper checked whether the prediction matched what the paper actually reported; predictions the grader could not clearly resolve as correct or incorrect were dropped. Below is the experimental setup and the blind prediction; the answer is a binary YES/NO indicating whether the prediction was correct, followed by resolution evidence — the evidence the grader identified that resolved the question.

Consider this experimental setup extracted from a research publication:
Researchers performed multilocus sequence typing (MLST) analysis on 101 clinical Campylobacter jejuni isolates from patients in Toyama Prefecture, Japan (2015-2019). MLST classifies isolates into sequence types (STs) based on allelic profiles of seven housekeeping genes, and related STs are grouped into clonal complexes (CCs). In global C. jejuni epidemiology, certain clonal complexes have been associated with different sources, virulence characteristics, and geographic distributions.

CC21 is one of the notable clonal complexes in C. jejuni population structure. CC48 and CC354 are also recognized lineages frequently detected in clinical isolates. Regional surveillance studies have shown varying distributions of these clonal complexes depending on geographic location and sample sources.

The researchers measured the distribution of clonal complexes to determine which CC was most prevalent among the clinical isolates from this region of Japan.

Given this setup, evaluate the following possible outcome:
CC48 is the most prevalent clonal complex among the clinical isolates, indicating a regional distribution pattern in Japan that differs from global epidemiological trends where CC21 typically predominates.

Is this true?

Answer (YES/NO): NO